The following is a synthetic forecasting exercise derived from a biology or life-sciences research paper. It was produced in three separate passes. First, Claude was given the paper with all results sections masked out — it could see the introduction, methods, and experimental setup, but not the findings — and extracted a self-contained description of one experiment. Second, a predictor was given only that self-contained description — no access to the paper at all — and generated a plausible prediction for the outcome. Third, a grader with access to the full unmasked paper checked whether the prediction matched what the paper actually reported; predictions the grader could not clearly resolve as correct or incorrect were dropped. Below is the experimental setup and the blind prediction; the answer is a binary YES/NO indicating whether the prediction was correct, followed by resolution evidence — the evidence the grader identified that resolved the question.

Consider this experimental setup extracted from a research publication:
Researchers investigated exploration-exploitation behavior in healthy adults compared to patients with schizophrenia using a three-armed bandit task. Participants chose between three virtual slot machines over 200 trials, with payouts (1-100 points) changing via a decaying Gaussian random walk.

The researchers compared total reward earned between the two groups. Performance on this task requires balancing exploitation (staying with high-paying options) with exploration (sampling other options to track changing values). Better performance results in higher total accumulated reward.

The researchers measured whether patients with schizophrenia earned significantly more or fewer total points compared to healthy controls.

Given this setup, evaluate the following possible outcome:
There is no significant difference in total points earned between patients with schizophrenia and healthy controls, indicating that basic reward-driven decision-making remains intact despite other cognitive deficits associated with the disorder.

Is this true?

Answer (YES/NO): NO